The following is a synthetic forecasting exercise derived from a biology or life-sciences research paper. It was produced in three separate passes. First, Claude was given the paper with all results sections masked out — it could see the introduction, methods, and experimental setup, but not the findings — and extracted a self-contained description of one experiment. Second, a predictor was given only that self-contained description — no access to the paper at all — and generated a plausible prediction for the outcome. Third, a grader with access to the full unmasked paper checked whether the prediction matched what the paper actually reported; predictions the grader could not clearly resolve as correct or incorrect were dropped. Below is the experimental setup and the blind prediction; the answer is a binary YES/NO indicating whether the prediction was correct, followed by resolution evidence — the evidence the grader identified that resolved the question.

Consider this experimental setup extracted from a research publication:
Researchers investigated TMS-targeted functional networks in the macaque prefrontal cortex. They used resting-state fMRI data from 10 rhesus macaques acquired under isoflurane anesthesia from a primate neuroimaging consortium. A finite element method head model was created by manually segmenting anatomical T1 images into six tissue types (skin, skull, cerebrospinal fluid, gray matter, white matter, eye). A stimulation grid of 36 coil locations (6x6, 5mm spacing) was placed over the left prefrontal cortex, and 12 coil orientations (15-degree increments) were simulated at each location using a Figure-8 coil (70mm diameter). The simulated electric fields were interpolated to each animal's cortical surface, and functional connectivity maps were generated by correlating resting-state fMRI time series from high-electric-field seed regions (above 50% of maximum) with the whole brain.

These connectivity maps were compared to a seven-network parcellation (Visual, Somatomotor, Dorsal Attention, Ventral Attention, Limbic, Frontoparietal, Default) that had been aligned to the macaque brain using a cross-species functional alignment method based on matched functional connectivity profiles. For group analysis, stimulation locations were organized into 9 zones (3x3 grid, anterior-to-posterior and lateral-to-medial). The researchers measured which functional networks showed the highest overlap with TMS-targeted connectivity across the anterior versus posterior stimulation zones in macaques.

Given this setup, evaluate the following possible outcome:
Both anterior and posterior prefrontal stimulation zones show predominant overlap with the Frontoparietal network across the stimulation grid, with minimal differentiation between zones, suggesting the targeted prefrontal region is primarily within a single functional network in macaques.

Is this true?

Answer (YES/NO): NO